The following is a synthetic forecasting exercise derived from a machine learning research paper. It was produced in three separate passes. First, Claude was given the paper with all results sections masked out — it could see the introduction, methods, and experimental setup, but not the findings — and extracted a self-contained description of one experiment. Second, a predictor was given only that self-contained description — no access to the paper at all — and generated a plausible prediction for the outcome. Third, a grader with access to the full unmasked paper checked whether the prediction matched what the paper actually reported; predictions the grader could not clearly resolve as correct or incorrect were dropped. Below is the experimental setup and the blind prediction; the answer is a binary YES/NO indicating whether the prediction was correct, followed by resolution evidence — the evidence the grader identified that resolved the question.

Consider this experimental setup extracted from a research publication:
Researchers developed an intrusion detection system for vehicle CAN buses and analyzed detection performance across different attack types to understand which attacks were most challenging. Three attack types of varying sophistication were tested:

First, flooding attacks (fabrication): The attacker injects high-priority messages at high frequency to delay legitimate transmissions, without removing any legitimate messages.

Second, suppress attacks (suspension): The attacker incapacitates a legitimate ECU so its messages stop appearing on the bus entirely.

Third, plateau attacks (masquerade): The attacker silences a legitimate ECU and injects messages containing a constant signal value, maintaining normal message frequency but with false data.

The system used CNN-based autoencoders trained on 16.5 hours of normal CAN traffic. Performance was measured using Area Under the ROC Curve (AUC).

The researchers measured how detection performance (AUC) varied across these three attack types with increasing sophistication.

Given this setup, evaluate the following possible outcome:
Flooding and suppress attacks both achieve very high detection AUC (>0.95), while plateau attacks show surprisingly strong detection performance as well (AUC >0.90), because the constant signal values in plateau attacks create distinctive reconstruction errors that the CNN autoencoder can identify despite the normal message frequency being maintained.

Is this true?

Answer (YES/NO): YES